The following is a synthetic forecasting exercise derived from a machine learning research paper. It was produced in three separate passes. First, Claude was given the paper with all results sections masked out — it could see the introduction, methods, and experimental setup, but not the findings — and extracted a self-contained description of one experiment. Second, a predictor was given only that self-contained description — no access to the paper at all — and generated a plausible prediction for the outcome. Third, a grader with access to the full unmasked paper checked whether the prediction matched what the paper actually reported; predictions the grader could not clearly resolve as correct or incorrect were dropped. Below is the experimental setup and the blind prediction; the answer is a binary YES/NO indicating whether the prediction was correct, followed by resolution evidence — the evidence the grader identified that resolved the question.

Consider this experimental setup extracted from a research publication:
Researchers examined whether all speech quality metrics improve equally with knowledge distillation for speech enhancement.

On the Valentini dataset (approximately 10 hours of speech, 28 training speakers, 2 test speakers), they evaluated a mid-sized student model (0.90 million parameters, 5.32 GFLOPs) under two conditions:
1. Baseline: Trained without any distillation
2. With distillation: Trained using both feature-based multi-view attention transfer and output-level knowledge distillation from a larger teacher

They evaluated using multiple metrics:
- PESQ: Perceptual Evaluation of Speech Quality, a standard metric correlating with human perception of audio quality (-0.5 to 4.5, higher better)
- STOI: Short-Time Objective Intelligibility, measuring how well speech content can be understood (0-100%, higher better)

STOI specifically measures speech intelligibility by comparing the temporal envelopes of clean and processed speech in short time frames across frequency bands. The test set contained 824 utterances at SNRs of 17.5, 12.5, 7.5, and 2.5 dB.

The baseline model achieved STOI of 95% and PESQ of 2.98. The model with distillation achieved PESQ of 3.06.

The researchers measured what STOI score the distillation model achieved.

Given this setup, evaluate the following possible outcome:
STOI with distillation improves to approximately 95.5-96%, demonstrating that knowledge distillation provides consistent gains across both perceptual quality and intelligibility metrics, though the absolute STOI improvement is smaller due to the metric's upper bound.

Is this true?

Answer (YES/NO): NO